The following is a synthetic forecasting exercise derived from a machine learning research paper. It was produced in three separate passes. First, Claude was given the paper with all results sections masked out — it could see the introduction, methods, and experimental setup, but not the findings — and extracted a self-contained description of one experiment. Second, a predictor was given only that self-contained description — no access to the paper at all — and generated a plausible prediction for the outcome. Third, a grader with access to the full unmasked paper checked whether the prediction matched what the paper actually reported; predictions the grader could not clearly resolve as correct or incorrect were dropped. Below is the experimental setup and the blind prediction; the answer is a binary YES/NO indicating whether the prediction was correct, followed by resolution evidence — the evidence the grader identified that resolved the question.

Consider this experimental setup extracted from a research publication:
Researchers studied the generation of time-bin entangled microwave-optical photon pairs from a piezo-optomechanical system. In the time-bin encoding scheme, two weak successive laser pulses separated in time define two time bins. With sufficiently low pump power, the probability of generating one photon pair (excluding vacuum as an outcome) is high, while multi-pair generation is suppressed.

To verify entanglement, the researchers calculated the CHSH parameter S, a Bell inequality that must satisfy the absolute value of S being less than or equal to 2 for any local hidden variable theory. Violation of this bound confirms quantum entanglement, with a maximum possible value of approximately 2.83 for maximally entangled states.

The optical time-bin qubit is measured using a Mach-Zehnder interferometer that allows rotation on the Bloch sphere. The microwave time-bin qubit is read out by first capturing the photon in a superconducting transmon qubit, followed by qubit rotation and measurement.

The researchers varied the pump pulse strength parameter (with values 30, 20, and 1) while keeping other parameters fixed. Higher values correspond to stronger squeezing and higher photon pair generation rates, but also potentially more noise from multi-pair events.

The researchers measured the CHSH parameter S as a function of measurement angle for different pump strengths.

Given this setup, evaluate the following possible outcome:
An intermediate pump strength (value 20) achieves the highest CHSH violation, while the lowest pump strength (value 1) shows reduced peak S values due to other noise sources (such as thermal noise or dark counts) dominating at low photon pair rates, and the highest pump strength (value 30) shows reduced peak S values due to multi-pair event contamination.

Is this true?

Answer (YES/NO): NO